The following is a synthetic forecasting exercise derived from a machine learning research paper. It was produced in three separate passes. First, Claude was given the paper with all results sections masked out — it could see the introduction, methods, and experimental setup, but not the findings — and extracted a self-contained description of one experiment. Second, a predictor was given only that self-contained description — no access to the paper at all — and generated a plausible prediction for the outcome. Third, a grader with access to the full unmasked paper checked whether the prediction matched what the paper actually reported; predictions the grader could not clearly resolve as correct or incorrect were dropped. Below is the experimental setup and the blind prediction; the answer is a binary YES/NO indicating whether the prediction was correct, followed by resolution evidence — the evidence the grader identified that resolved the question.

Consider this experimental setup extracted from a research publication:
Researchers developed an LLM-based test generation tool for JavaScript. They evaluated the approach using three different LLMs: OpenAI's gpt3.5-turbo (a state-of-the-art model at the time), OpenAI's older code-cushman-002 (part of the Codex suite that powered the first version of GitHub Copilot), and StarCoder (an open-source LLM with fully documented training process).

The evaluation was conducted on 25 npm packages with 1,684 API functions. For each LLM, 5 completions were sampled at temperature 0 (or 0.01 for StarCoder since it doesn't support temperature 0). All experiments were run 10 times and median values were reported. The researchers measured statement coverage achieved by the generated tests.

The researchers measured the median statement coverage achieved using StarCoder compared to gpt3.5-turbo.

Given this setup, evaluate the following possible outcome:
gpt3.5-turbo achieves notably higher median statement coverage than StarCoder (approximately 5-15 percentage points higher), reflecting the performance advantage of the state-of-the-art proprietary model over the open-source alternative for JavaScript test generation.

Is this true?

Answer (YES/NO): NO